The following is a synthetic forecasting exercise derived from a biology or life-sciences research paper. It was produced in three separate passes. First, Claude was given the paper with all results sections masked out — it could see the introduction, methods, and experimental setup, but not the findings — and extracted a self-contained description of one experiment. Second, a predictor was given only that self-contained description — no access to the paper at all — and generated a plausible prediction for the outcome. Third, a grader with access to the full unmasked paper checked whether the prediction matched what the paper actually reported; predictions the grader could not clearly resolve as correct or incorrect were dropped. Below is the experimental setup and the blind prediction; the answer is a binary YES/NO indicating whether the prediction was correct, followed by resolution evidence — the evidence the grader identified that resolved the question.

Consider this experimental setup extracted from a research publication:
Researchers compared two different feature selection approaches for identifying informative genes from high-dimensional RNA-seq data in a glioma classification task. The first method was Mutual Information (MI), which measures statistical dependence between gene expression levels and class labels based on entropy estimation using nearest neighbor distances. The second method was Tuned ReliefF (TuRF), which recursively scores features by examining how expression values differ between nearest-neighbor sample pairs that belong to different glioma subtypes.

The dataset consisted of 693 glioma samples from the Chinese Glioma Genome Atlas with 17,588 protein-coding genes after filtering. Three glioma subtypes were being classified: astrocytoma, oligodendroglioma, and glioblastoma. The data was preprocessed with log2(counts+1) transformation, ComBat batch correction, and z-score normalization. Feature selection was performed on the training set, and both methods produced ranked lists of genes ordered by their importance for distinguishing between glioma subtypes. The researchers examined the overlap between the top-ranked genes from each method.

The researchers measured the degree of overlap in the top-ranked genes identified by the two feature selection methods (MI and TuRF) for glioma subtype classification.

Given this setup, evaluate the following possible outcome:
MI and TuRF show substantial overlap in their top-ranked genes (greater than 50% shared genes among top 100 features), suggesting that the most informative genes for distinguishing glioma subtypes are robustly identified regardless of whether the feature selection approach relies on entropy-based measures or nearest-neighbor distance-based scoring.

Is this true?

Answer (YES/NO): NO